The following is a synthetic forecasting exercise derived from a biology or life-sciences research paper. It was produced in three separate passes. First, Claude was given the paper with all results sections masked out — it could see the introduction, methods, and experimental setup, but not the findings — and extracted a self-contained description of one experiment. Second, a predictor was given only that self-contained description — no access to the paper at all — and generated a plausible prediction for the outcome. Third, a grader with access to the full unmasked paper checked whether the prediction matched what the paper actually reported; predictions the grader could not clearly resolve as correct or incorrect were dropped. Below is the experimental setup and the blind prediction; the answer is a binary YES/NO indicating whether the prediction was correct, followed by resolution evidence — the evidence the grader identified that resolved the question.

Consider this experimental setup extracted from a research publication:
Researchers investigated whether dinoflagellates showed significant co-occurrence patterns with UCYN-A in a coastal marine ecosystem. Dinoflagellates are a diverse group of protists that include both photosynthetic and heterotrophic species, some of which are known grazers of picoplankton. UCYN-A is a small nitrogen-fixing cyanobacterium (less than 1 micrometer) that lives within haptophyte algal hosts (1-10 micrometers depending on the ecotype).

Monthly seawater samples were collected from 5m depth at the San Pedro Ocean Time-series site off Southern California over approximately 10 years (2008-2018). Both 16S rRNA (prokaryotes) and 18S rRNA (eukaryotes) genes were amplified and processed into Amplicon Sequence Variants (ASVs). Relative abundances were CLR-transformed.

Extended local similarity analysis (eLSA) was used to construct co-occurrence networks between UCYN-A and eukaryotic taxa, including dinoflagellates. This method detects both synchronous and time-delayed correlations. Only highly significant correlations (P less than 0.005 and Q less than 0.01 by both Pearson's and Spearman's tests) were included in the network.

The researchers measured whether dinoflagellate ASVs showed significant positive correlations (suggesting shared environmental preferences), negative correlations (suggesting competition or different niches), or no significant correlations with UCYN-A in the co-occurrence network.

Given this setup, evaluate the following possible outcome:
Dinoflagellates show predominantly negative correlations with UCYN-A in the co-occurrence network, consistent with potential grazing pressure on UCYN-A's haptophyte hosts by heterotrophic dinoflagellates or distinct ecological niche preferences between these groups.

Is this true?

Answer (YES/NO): NO